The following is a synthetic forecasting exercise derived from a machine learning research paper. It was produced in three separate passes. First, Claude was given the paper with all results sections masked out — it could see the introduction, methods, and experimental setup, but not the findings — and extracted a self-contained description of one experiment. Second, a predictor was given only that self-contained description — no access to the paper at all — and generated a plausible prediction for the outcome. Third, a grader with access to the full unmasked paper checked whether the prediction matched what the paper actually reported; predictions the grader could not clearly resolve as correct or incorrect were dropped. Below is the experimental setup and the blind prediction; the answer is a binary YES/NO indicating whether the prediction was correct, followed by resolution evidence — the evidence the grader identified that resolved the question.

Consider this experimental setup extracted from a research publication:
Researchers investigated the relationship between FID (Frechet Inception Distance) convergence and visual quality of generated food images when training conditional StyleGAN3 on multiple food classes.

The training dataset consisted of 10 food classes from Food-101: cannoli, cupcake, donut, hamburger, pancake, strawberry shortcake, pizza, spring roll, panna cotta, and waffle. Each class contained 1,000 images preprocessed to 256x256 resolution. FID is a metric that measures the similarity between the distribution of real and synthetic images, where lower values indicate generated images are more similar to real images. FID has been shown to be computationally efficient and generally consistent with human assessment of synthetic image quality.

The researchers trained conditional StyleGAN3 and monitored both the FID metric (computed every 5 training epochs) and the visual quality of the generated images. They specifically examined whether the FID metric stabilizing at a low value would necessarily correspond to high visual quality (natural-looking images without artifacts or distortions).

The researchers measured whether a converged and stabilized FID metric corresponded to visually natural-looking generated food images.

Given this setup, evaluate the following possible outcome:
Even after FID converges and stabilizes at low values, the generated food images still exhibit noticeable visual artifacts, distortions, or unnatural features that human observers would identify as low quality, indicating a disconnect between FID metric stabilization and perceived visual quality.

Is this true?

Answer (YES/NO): YES